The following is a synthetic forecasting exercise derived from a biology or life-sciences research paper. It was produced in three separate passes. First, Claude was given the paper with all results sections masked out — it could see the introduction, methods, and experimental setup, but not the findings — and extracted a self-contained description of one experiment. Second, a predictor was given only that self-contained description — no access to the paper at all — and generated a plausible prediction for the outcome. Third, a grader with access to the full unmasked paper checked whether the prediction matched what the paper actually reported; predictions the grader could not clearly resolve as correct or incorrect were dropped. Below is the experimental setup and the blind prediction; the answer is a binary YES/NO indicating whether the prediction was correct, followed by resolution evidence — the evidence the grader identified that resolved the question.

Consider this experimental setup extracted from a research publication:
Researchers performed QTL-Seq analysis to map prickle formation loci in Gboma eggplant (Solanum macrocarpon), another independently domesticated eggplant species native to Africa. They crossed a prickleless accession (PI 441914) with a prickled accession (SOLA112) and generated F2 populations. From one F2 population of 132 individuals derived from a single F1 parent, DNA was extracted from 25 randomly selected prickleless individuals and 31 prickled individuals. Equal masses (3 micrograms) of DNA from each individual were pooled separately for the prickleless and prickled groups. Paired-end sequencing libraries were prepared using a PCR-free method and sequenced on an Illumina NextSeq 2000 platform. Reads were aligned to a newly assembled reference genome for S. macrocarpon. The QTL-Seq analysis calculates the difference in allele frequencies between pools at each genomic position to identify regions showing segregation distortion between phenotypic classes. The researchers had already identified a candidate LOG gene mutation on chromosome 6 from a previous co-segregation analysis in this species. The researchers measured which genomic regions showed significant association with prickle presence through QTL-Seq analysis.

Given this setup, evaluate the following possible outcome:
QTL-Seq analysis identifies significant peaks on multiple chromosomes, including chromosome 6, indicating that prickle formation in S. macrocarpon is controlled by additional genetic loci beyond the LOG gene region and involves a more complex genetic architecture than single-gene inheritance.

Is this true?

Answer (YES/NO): YES